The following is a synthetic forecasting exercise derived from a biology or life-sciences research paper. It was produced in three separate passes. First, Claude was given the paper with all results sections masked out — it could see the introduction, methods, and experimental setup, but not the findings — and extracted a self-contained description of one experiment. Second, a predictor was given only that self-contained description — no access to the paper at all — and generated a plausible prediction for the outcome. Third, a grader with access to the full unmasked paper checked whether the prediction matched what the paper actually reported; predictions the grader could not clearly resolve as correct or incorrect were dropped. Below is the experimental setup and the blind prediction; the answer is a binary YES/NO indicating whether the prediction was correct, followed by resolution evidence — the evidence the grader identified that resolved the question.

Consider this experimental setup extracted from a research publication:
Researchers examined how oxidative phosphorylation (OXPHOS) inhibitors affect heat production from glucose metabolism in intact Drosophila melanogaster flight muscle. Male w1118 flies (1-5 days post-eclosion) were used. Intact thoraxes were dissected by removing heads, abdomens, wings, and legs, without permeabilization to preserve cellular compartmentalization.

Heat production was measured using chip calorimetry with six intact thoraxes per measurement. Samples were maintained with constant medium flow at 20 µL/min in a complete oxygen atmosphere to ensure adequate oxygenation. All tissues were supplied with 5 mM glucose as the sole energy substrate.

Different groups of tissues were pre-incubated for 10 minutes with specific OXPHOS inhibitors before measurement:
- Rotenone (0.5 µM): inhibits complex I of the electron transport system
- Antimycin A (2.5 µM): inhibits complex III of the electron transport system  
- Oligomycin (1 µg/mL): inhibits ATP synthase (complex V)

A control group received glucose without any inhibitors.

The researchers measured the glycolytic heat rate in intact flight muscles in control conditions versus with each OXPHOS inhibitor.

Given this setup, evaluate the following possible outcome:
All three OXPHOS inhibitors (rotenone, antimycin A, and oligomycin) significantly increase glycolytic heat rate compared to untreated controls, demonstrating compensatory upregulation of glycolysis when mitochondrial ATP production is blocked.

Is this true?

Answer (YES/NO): NO